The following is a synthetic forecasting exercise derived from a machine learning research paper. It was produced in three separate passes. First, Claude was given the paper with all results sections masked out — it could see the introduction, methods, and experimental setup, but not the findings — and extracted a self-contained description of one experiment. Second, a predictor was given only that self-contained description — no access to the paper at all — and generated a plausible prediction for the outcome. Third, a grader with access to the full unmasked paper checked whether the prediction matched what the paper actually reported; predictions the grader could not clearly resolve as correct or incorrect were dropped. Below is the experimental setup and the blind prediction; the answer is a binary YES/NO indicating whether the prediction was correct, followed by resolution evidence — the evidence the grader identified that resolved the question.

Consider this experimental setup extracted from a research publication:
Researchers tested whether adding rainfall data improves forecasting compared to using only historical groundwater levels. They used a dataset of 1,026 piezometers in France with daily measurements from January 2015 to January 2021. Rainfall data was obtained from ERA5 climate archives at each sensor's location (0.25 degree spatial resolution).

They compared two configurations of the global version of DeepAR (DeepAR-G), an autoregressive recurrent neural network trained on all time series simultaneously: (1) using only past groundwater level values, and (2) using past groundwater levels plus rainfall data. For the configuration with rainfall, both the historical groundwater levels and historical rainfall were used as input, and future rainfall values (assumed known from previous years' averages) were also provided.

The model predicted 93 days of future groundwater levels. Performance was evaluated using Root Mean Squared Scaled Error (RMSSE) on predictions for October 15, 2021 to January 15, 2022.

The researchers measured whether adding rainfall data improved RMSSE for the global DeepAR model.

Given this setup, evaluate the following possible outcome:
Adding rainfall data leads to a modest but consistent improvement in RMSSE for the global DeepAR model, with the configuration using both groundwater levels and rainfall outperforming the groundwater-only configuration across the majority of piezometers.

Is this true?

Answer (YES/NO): NO